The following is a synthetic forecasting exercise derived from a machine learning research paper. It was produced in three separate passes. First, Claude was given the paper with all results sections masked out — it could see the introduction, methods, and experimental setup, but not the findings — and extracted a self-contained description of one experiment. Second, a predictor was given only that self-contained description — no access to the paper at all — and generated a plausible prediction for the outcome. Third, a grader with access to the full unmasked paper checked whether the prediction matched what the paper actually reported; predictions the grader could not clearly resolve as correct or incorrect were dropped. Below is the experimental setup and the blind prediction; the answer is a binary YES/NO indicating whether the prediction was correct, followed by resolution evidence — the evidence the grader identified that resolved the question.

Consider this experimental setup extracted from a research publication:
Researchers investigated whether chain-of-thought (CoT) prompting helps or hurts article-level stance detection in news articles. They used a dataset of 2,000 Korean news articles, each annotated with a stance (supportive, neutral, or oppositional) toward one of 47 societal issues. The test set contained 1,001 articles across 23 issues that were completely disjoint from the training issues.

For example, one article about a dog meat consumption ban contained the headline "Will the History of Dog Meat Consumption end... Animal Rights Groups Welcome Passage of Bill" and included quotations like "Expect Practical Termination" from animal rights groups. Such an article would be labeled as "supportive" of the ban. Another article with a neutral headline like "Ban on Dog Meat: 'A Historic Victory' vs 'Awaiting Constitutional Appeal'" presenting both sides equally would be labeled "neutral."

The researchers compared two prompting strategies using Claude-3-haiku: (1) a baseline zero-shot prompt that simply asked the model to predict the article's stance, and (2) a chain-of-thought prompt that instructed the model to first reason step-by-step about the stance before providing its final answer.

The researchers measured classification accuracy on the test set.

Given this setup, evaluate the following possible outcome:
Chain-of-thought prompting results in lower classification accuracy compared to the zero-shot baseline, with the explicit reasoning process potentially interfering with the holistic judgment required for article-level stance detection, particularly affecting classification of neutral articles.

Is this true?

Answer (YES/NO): NO